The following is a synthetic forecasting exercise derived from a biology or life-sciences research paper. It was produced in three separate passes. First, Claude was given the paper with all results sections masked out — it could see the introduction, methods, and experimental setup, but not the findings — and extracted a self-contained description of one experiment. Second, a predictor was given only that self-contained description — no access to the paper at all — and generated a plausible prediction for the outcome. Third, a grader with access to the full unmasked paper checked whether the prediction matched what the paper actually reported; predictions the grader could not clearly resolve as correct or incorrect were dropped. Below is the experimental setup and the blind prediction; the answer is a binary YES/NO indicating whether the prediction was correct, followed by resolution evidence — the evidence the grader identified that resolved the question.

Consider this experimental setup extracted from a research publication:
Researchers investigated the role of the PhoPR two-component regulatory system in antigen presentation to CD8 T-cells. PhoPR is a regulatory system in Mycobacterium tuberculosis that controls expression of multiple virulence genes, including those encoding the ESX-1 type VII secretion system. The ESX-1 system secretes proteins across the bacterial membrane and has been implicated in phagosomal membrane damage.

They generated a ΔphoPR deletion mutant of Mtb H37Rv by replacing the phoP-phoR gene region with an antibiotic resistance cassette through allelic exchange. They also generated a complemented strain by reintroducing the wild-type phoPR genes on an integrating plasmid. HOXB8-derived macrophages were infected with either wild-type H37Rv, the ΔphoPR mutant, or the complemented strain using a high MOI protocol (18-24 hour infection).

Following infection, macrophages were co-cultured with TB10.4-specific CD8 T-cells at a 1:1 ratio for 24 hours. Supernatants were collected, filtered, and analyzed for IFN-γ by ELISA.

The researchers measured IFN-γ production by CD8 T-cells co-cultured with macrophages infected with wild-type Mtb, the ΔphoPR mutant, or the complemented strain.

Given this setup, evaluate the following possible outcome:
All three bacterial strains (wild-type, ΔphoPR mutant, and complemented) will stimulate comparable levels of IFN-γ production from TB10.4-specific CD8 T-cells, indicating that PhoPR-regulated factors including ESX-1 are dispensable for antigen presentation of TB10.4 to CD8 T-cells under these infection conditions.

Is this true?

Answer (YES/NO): NO